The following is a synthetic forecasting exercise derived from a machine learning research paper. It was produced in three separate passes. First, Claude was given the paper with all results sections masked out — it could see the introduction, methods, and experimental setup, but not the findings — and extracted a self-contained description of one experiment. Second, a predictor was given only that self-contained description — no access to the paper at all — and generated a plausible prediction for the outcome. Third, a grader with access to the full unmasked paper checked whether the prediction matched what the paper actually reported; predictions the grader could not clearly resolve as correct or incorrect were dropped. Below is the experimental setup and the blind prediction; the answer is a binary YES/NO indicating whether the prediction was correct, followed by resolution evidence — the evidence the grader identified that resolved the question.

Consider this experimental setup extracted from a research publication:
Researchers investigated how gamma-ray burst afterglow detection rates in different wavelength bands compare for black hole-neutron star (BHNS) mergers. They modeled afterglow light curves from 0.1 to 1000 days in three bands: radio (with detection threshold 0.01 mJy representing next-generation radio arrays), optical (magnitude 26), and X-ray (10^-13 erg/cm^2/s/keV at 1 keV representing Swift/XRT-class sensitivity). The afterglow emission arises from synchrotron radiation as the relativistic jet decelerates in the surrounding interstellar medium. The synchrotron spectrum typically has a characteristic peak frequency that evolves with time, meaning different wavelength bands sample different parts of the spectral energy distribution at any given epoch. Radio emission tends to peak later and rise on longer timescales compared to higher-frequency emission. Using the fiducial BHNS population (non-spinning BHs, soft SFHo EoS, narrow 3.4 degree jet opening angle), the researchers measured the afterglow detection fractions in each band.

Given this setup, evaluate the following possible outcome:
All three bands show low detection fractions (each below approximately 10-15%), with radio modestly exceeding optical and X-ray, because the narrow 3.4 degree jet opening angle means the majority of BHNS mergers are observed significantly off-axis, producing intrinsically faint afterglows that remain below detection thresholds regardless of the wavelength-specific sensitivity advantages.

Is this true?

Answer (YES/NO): NO